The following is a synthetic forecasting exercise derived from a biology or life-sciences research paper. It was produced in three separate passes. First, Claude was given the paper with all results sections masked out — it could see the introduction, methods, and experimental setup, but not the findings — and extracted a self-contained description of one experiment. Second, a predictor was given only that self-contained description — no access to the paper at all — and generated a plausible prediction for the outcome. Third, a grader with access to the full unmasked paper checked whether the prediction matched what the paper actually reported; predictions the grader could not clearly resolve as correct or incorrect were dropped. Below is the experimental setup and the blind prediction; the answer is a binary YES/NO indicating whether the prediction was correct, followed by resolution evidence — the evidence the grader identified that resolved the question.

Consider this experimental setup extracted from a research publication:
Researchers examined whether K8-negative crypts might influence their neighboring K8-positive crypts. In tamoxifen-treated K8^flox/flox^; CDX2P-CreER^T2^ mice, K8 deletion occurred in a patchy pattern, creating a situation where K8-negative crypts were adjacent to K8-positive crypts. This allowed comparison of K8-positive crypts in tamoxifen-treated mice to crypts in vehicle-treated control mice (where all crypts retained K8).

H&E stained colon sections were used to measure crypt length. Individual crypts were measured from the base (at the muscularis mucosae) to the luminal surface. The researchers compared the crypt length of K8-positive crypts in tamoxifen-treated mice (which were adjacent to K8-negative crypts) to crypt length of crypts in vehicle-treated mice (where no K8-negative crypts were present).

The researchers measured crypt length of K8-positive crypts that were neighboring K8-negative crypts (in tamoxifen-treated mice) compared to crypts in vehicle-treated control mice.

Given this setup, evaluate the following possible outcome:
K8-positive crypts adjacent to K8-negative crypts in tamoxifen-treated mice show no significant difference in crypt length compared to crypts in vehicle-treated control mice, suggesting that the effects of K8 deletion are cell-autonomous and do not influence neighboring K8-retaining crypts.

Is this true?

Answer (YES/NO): NO